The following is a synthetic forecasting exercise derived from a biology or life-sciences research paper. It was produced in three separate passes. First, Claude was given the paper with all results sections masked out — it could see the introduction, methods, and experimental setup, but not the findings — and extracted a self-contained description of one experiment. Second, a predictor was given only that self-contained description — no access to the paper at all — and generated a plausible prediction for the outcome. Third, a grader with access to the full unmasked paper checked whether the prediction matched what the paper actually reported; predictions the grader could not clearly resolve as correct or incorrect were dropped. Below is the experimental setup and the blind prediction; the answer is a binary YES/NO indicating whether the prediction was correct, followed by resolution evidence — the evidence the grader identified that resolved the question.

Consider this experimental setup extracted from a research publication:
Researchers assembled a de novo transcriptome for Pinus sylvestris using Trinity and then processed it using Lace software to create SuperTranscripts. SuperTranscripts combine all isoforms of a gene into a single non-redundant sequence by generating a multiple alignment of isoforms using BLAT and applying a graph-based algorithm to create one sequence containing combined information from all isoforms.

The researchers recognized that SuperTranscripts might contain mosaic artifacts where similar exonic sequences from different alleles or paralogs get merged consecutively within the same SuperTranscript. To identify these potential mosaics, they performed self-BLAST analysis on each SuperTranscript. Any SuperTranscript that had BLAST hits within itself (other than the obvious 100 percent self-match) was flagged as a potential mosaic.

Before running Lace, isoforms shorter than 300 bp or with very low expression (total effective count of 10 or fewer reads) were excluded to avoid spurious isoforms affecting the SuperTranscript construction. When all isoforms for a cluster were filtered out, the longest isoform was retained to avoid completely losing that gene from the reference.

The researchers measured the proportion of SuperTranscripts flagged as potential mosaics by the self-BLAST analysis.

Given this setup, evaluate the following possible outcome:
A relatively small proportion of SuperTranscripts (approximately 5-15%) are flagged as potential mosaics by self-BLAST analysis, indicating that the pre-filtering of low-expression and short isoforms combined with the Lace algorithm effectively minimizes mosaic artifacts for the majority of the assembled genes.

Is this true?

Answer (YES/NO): YES